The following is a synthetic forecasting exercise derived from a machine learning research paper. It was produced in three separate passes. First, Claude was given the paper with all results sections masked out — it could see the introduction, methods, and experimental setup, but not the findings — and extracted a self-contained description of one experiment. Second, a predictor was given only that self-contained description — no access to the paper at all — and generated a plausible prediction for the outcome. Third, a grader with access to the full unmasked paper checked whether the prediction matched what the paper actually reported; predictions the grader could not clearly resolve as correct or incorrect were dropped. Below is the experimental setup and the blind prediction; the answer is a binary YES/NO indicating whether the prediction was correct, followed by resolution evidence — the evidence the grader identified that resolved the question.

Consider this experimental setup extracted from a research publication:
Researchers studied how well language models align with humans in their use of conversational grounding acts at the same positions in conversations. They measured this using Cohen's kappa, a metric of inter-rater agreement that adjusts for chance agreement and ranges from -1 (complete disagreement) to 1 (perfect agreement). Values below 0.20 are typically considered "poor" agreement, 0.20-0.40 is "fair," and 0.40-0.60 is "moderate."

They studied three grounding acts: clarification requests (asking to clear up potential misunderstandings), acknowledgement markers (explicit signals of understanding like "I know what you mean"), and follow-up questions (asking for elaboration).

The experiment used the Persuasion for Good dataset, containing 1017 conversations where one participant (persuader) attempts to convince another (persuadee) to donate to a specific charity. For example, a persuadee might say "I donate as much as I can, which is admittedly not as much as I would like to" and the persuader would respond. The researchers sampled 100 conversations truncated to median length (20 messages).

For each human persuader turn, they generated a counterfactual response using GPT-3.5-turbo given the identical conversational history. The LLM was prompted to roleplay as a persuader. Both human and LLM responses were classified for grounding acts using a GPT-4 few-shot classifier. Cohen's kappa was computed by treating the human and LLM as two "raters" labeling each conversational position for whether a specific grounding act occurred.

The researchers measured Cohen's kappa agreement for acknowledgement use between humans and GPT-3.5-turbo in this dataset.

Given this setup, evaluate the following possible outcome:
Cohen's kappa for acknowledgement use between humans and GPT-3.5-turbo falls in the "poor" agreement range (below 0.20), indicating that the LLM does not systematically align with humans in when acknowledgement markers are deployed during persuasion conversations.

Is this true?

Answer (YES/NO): NO